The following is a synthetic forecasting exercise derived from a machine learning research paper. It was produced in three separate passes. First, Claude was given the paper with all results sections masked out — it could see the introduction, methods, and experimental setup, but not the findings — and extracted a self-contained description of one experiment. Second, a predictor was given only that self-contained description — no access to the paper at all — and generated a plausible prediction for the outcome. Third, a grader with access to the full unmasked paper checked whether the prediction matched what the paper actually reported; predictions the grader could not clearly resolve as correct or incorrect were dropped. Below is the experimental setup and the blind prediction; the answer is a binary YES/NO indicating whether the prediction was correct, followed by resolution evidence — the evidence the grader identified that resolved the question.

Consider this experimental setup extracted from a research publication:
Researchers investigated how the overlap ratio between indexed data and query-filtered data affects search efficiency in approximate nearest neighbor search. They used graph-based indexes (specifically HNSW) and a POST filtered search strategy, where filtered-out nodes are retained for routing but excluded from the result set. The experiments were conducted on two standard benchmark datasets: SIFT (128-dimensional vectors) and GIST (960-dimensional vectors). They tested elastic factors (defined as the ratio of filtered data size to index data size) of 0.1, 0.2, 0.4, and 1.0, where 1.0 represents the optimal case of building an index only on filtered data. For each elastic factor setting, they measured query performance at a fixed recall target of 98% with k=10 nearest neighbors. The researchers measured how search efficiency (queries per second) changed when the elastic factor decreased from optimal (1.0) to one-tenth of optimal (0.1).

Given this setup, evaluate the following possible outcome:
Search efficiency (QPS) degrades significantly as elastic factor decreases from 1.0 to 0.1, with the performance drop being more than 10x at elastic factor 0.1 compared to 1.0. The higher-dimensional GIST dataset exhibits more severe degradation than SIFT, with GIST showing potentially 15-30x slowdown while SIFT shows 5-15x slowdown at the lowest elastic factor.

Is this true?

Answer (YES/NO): NO